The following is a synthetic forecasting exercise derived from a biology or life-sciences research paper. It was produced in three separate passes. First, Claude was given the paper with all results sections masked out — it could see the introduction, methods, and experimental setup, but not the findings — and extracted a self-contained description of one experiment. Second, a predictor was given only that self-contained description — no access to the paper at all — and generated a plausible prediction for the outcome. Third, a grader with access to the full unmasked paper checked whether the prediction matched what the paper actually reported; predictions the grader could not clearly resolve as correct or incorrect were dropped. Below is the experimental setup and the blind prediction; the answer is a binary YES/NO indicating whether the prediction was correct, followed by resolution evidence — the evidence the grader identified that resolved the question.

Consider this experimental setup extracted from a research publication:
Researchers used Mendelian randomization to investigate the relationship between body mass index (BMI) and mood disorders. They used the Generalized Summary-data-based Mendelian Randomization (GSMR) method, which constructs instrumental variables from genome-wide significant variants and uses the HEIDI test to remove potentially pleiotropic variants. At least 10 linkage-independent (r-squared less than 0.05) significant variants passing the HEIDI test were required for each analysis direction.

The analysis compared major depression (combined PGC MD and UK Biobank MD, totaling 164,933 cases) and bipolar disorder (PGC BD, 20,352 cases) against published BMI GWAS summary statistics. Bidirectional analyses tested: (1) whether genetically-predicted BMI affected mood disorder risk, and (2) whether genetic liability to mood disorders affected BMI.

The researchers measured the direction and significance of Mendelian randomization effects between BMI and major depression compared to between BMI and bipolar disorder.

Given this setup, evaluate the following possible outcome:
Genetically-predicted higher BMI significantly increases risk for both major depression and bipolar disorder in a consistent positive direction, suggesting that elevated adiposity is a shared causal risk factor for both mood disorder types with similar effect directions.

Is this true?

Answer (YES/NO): NO